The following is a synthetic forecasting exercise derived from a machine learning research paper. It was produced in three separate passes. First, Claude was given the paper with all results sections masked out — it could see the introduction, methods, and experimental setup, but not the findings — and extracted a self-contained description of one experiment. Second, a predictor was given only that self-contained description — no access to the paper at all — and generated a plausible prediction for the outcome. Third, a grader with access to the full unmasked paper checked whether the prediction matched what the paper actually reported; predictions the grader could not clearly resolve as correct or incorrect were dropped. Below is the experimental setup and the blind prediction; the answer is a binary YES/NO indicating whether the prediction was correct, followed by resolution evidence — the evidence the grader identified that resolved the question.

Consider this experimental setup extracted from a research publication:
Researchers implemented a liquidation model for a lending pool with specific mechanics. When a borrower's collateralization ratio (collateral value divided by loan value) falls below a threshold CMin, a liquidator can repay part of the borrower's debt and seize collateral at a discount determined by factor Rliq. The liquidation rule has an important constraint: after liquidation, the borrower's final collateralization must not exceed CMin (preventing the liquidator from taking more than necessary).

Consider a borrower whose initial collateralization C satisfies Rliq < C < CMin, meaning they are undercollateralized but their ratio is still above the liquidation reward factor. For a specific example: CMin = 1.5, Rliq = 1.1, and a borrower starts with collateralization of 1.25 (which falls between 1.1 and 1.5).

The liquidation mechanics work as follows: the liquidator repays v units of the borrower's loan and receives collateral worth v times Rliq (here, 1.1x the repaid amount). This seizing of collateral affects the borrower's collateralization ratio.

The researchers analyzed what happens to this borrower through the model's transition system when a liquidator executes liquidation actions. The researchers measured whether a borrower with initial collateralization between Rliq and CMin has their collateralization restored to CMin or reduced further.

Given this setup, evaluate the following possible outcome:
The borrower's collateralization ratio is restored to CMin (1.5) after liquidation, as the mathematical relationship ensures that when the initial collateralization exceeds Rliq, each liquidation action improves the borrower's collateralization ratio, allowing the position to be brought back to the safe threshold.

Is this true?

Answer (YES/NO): YES